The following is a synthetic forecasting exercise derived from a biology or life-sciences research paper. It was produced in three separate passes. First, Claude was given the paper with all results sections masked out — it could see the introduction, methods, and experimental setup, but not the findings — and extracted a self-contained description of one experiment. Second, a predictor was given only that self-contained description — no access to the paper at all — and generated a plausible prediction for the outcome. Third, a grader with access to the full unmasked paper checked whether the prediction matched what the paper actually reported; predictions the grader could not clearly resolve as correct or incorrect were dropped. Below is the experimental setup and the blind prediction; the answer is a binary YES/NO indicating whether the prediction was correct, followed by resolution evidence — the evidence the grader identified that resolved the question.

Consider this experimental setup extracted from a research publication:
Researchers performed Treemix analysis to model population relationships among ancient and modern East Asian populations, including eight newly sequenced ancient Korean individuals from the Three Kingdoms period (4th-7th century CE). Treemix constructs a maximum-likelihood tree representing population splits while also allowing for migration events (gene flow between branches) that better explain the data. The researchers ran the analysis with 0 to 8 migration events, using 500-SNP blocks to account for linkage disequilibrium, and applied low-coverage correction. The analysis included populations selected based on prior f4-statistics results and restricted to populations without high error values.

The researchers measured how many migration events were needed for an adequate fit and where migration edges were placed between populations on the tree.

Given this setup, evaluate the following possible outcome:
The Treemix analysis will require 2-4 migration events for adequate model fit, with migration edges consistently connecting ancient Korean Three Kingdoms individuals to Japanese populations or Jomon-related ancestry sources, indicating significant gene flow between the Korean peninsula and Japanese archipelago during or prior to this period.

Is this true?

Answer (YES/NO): NO